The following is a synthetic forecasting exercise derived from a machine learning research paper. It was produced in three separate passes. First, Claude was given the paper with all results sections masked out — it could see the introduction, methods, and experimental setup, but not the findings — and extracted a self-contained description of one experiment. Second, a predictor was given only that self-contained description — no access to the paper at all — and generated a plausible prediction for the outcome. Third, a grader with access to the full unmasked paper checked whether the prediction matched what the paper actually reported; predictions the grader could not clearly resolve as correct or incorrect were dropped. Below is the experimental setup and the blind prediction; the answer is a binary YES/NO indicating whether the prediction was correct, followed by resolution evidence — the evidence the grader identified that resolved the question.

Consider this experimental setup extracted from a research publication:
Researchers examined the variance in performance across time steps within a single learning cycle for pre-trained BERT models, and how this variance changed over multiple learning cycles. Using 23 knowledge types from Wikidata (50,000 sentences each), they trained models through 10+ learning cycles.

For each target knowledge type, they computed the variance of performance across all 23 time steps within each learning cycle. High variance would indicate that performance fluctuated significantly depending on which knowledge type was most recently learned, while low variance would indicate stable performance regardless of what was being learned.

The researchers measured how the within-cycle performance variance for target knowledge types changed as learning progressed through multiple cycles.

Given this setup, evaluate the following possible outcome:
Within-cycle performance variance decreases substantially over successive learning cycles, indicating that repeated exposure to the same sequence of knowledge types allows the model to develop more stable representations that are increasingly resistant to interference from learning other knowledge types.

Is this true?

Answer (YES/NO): YES